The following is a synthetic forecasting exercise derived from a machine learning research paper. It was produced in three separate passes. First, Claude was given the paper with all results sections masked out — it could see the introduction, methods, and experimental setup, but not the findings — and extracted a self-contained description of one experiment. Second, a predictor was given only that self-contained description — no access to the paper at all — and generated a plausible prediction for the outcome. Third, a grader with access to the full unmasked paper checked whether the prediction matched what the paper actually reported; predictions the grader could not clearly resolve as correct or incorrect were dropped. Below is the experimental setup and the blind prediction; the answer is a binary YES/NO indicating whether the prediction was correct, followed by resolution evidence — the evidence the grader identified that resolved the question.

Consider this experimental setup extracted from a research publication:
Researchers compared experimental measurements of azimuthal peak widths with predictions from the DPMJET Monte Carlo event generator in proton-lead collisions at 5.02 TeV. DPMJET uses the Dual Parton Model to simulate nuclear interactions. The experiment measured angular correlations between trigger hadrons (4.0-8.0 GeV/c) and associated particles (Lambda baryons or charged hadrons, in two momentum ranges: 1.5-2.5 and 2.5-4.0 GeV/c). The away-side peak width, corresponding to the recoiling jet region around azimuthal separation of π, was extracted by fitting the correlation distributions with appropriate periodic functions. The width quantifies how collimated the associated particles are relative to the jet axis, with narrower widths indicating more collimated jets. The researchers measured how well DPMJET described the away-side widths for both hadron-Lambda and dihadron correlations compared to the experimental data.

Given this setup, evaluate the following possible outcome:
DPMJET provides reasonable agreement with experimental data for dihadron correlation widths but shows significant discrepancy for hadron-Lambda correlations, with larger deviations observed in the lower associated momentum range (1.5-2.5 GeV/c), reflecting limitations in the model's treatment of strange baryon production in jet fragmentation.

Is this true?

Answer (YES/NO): NO